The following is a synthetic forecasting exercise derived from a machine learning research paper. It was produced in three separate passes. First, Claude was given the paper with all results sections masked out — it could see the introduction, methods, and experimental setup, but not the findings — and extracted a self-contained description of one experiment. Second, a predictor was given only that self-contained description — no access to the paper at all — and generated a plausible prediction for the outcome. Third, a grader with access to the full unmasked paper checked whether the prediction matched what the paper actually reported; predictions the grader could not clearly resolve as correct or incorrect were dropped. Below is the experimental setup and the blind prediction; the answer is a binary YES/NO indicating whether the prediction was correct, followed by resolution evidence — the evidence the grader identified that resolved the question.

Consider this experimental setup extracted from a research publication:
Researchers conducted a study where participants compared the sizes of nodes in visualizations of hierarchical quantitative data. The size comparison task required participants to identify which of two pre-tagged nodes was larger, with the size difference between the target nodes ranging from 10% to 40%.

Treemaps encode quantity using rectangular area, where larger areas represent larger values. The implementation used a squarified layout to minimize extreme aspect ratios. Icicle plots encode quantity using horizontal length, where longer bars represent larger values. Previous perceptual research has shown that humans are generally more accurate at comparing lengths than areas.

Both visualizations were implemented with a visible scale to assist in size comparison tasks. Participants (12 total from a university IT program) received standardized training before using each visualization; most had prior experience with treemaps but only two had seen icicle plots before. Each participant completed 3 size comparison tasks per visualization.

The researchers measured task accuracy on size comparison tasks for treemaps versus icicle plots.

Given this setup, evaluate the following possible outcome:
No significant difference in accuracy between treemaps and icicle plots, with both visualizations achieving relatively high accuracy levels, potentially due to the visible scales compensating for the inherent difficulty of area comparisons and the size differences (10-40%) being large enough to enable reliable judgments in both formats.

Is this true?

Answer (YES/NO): YES